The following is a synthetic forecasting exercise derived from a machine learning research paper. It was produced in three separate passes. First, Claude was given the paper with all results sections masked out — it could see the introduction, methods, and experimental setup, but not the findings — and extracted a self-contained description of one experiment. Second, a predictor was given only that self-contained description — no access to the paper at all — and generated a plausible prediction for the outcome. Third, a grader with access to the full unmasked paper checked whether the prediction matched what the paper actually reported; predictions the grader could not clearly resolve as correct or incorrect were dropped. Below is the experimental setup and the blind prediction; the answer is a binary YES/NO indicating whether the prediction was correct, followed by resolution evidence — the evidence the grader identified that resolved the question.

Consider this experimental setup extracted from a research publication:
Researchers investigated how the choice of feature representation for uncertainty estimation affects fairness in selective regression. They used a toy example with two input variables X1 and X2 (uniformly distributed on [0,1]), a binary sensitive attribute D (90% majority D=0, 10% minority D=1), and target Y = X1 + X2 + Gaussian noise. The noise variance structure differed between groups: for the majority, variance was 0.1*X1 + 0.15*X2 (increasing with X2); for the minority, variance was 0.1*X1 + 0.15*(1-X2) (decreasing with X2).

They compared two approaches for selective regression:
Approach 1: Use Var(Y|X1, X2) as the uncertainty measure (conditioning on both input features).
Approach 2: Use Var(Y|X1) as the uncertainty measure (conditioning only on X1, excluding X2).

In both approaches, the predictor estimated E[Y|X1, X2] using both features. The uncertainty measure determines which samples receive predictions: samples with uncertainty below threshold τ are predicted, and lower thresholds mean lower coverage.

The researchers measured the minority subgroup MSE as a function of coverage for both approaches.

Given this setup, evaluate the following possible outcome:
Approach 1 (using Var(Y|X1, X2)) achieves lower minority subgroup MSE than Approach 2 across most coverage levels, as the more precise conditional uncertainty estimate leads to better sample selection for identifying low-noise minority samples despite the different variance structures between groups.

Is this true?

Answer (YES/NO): NO